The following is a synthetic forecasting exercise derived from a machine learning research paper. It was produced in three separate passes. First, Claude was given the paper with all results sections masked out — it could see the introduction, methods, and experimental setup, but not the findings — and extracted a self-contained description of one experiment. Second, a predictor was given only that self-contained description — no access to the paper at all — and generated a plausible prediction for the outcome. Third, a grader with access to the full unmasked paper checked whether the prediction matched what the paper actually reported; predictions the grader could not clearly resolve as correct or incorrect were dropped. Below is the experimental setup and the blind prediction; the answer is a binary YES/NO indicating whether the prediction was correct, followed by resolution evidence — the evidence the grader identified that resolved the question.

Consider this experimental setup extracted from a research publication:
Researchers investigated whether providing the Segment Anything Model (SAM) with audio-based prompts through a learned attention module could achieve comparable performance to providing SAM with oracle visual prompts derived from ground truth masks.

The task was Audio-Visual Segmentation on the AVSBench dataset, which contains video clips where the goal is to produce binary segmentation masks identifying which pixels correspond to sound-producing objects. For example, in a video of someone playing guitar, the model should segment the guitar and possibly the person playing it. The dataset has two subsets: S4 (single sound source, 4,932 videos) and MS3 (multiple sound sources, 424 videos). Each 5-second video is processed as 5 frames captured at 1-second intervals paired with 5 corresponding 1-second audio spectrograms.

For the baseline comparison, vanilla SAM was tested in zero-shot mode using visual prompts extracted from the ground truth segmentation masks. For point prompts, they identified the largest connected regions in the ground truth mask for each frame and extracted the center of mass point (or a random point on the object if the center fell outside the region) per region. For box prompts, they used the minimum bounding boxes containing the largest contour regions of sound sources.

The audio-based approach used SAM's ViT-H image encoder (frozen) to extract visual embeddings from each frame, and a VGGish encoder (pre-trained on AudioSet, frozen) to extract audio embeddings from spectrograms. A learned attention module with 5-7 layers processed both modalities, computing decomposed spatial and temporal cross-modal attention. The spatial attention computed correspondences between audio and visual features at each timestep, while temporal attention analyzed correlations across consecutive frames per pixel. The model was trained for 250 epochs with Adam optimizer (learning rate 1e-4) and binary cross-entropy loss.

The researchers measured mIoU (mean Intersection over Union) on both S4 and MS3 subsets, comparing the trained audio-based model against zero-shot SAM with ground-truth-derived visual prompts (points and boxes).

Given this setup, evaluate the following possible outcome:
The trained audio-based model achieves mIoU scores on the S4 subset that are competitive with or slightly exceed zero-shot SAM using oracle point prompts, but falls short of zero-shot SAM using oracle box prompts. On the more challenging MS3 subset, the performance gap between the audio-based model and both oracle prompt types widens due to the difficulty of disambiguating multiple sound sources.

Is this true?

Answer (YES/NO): NO